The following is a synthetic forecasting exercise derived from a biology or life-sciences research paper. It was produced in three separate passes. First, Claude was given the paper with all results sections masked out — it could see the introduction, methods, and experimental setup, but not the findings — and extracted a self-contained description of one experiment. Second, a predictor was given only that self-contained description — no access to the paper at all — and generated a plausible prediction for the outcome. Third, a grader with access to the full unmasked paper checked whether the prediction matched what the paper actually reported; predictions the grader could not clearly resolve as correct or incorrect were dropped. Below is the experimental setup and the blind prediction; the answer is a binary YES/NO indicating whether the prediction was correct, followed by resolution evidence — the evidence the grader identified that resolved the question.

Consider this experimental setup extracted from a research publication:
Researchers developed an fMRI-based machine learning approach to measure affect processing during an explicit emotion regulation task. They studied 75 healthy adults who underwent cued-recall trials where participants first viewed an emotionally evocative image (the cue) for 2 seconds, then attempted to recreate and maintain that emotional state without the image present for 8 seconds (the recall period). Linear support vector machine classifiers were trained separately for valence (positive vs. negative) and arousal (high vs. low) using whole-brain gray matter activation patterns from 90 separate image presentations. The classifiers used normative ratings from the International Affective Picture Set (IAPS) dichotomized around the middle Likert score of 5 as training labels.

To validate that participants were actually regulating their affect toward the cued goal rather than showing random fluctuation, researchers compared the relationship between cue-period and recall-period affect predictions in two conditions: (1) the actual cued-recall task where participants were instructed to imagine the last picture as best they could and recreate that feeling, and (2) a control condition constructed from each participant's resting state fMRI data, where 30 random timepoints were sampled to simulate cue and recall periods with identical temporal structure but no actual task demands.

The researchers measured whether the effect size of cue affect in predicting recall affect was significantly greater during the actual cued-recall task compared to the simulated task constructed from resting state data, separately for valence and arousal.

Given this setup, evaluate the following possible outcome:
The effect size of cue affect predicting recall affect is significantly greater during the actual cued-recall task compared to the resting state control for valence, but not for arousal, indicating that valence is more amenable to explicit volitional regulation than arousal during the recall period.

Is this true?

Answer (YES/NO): NO